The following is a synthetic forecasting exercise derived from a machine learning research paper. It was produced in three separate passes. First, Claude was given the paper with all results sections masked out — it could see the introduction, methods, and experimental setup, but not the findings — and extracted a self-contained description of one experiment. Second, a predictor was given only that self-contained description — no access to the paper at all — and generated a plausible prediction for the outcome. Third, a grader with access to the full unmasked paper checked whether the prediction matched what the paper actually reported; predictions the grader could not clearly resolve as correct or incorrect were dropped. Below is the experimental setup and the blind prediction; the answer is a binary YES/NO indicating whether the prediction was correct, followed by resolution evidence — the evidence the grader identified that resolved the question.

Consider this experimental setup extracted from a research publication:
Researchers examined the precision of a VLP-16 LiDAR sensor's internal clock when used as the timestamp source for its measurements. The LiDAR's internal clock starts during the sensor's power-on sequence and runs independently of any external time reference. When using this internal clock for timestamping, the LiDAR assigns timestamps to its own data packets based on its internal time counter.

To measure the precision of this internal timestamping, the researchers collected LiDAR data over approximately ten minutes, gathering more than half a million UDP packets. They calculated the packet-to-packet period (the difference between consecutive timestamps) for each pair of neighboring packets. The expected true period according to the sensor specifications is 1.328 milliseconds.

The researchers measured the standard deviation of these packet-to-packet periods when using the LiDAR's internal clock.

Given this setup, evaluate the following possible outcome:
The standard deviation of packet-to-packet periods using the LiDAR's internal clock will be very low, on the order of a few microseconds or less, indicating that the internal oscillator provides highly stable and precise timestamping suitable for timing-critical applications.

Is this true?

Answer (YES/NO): NO